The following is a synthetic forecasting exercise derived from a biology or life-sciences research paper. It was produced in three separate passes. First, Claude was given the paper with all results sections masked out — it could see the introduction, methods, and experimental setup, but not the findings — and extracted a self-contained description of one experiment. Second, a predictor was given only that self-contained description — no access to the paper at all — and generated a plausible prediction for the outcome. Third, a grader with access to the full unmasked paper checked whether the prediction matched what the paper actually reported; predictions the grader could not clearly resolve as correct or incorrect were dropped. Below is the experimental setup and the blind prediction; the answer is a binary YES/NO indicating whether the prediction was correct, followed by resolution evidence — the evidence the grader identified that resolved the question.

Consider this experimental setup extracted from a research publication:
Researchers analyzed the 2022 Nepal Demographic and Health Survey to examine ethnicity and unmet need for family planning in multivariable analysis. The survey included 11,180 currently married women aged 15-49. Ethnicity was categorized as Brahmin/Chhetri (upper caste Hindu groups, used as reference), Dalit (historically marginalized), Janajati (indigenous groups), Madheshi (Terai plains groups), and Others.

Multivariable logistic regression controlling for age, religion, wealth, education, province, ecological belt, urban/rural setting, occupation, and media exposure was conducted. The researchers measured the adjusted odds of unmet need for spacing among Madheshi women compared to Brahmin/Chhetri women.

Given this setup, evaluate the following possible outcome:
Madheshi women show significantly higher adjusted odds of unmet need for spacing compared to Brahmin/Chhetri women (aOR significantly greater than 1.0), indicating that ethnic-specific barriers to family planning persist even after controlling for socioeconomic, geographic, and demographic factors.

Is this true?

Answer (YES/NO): NO